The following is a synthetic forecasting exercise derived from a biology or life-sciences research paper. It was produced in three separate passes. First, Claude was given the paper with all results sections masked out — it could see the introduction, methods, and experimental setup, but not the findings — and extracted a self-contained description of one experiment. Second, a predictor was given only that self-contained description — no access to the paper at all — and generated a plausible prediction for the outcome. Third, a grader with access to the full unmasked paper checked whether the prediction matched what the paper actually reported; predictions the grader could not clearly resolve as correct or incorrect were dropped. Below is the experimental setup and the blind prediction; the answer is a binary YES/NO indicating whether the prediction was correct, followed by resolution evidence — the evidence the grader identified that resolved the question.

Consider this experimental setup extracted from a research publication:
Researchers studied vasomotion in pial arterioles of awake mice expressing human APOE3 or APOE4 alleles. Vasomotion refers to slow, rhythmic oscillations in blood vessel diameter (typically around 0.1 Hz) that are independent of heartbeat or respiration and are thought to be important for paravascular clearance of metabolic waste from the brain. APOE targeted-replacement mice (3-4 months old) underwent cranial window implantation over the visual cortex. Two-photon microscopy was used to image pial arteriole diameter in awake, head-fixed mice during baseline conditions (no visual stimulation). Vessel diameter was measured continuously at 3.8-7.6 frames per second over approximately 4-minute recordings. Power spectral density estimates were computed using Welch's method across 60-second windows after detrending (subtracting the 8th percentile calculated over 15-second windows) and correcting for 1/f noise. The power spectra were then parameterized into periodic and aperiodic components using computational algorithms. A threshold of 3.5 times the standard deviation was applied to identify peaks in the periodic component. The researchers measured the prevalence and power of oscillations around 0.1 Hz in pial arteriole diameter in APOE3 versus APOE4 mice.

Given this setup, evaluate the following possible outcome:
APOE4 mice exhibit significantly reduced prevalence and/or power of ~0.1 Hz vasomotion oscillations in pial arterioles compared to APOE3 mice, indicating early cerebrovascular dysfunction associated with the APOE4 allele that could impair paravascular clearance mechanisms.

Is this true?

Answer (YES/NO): YES